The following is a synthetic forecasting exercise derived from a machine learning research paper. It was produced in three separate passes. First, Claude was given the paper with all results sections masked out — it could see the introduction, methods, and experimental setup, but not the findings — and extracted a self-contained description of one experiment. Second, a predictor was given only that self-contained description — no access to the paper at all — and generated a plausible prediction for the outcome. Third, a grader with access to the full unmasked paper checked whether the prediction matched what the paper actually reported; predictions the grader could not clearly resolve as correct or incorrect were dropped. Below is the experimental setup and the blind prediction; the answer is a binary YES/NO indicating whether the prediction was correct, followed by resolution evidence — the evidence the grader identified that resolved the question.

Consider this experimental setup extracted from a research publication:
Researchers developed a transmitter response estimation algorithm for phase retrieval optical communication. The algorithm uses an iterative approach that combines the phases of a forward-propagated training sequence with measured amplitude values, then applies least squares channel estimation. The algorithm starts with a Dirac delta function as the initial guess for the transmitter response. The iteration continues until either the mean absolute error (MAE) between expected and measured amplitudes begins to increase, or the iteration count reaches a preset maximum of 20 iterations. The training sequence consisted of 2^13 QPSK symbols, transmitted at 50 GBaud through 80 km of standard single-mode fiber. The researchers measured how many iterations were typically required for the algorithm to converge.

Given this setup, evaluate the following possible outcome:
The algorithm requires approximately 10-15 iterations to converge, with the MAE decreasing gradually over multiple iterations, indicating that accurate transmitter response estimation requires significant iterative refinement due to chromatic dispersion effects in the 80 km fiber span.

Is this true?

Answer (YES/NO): NO